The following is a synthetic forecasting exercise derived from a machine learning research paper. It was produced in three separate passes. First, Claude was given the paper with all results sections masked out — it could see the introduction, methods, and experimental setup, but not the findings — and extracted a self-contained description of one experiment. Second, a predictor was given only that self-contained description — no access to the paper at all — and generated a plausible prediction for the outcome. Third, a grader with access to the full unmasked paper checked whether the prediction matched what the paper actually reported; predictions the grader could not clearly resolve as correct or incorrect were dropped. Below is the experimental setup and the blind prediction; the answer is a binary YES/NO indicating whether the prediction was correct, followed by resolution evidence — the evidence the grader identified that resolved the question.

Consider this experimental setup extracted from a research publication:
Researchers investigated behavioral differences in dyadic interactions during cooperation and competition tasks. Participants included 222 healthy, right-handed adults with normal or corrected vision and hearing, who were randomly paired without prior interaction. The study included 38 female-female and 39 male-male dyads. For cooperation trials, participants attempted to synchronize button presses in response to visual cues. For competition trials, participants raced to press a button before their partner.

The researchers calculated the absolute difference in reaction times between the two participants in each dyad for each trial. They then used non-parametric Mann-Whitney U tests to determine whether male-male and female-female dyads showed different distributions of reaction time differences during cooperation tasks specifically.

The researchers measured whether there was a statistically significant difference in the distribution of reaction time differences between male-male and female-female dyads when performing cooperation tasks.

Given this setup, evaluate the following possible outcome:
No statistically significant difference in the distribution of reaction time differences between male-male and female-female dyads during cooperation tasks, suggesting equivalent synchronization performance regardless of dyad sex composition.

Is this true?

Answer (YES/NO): YES